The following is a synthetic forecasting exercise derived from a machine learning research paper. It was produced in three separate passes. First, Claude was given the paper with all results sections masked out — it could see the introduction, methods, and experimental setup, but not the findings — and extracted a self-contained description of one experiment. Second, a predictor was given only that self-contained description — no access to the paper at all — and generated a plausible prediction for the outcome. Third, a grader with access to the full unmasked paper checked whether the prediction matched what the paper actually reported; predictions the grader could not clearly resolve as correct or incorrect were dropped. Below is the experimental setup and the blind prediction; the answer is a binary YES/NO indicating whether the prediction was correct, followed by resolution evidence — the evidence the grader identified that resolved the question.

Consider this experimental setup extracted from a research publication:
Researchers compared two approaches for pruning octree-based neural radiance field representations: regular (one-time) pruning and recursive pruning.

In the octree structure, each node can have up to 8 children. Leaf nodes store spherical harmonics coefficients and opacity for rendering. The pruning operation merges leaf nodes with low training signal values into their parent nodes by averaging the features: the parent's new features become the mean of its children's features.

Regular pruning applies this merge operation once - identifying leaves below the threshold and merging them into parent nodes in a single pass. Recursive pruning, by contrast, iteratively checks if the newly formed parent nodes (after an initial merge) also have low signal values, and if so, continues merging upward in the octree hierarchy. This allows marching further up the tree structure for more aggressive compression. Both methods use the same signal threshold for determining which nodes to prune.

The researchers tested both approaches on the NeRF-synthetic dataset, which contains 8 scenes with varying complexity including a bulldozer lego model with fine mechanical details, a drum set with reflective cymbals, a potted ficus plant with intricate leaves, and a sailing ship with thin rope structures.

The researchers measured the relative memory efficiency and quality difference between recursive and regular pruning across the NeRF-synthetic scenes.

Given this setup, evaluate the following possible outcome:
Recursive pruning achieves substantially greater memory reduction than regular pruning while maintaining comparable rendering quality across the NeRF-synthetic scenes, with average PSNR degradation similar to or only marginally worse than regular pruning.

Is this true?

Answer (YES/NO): NO